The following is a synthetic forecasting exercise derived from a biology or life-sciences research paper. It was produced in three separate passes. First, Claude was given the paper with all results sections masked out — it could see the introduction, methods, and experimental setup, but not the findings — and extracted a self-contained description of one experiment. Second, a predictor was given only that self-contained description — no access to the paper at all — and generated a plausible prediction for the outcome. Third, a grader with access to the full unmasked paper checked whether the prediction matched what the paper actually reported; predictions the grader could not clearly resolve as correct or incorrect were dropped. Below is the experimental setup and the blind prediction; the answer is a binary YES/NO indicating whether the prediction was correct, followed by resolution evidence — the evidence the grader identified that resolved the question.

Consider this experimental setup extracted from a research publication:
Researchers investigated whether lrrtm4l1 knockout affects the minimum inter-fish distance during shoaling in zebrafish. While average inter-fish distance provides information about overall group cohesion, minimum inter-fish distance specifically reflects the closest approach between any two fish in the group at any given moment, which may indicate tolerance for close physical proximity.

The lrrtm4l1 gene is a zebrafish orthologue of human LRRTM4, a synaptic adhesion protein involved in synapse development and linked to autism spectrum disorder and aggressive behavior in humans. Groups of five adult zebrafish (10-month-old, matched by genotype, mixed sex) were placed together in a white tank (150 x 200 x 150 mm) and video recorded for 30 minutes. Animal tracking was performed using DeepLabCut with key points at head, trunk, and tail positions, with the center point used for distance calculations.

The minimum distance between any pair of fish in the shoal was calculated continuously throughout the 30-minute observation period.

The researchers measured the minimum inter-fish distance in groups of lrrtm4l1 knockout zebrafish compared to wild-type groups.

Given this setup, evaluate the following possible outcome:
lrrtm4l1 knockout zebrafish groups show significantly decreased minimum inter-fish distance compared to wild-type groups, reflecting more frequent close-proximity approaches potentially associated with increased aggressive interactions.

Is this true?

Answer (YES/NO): NO